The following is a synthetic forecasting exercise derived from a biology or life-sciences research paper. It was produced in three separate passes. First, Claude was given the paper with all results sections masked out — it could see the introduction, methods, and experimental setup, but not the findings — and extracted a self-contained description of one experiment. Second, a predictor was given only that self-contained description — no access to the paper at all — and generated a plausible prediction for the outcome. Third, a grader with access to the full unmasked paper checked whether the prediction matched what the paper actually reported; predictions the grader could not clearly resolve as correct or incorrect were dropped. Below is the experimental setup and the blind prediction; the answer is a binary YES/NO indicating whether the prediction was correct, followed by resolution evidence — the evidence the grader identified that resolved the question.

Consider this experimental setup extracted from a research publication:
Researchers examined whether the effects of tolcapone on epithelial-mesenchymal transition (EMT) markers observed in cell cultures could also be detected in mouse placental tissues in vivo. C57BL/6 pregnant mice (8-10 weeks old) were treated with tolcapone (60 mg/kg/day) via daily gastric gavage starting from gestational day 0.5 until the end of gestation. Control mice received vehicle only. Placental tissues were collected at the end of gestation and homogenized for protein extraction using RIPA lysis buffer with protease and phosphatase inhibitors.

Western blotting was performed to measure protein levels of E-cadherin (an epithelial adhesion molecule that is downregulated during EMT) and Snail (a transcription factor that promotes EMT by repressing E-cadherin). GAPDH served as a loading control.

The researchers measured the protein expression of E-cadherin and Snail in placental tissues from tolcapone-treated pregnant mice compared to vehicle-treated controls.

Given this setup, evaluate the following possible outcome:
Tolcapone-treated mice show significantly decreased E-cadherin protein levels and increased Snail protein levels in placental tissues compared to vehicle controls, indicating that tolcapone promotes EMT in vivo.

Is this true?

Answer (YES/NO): NO